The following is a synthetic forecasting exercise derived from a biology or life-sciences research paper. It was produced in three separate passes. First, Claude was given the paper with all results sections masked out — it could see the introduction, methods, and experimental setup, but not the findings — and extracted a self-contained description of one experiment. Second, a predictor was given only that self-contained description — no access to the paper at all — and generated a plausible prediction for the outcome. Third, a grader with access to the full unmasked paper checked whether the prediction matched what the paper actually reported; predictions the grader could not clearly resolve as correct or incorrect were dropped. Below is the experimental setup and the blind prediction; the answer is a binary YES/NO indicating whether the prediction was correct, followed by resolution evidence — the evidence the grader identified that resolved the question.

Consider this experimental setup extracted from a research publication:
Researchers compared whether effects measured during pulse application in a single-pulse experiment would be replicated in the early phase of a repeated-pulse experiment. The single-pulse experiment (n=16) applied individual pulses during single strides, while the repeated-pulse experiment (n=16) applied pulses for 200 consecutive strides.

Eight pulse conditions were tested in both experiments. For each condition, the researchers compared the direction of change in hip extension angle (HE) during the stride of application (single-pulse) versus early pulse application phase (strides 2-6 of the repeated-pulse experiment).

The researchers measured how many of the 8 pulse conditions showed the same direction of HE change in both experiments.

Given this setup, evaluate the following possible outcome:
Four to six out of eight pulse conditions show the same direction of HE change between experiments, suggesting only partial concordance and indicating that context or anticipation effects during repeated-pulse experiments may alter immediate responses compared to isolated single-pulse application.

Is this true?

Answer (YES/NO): NO